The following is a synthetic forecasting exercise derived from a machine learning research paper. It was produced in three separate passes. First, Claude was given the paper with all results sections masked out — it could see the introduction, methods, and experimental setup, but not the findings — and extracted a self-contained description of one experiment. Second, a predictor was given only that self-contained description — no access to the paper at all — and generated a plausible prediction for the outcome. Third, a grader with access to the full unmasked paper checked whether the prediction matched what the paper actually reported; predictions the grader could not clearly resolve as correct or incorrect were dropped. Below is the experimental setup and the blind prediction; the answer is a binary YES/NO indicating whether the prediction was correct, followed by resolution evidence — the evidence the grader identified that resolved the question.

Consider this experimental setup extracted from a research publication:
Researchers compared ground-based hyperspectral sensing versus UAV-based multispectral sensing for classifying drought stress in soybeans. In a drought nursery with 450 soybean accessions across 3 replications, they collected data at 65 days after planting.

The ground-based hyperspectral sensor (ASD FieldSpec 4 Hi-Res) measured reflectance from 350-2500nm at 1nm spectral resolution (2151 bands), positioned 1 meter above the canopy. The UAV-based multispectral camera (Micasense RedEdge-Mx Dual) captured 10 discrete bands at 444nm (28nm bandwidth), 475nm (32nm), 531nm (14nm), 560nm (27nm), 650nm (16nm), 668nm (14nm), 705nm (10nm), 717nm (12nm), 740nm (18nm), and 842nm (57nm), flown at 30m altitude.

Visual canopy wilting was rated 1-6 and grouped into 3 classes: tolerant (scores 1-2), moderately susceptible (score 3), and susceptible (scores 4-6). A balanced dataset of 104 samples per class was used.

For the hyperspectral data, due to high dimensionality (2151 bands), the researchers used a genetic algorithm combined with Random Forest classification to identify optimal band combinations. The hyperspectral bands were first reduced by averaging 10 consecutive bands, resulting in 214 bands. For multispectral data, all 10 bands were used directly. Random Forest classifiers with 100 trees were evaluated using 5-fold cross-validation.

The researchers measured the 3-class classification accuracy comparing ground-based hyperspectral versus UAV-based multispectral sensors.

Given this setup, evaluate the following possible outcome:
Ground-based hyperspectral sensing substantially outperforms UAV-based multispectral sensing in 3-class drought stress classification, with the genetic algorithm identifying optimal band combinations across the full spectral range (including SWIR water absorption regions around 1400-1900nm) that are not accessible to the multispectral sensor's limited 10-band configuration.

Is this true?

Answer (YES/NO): NO